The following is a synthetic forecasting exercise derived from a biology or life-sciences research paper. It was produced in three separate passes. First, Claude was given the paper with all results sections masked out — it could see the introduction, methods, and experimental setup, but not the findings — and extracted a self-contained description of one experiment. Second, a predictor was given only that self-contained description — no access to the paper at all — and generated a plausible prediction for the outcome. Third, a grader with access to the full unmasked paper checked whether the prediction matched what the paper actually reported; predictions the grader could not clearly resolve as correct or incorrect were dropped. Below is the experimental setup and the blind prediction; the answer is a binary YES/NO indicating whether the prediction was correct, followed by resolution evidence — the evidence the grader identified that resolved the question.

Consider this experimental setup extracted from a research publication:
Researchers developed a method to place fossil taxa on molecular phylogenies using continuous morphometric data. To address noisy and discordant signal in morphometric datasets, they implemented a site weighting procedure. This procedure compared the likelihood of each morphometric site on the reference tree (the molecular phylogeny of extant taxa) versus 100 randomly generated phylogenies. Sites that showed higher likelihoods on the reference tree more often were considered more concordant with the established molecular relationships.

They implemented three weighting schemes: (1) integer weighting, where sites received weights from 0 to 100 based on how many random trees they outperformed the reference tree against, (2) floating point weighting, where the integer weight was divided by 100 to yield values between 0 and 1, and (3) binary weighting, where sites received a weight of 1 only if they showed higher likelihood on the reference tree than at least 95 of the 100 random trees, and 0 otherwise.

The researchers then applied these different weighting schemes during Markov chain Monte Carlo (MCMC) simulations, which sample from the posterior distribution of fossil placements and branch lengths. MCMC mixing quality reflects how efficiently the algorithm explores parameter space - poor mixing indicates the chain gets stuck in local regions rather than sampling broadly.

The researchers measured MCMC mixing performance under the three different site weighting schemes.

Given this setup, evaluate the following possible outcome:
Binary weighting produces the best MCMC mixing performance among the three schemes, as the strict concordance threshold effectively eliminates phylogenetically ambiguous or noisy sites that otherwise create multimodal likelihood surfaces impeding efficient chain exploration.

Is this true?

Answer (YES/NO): NO